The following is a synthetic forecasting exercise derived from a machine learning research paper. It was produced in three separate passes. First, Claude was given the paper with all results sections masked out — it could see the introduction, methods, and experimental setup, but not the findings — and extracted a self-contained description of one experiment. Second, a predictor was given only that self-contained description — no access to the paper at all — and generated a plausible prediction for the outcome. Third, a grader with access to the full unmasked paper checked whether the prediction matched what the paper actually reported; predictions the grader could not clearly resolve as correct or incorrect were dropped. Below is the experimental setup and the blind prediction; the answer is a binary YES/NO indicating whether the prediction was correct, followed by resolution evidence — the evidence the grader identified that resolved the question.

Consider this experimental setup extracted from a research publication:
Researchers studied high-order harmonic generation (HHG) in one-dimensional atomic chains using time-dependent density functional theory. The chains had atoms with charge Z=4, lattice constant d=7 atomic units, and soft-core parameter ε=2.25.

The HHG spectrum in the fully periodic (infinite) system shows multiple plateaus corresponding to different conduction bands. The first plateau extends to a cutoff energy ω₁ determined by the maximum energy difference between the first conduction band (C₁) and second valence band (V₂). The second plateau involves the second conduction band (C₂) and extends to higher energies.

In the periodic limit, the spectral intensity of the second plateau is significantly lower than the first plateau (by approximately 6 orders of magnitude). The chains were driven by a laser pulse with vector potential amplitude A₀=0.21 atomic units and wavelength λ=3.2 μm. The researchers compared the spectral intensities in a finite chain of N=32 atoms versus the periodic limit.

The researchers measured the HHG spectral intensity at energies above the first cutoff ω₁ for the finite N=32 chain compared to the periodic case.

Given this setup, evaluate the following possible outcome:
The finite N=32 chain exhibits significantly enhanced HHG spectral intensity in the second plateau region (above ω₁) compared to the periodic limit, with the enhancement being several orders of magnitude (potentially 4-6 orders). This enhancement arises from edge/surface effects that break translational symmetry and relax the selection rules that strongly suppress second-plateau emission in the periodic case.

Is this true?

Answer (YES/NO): NO